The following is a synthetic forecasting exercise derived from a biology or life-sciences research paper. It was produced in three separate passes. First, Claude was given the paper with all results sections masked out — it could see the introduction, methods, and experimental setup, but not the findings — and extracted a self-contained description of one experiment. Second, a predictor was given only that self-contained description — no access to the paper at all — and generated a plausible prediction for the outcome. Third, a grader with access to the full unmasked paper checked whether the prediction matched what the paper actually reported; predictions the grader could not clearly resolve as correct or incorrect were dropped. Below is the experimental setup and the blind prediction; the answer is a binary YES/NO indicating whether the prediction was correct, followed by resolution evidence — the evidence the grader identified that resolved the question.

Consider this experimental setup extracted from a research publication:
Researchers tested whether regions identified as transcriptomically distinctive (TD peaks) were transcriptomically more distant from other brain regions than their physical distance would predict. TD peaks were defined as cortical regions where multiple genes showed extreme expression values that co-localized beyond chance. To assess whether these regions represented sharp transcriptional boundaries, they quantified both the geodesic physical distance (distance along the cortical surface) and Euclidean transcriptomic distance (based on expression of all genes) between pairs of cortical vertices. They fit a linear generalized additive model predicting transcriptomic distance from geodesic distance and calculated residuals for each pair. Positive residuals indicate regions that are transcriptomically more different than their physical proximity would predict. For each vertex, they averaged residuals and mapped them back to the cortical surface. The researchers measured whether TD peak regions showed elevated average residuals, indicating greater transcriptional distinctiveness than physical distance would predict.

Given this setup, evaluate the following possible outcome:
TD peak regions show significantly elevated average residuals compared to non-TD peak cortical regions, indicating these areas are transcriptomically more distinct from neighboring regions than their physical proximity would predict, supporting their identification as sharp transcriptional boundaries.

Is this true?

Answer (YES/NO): YES